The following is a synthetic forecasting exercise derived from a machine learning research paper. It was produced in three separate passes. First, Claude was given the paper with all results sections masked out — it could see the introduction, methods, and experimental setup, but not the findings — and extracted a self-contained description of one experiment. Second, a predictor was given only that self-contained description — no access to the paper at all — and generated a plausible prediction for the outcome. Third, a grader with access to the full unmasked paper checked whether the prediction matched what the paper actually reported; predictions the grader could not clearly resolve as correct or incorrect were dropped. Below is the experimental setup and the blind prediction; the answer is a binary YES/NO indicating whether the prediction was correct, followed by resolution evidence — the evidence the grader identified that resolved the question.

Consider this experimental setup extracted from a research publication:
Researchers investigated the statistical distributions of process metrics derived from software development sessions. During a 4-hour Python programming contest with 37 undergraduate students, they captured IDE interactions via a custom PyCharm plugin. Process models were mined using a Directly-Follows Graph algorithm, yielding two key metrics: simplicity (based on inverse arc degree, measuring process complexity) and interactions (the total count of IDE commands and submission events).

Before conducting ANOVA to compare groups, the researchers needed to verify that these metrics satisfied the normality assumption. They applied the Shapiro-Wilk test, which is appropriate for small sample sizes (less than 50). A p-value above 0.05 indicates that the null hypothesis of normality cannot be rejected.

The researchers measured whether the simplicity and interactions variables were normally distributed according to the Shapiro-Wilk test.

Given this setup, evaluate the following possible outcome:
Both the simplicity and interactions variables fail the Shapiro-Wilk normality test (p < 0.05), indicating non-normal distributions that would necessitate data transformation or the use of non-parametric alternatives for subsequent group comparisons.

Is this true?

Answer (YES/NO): NO